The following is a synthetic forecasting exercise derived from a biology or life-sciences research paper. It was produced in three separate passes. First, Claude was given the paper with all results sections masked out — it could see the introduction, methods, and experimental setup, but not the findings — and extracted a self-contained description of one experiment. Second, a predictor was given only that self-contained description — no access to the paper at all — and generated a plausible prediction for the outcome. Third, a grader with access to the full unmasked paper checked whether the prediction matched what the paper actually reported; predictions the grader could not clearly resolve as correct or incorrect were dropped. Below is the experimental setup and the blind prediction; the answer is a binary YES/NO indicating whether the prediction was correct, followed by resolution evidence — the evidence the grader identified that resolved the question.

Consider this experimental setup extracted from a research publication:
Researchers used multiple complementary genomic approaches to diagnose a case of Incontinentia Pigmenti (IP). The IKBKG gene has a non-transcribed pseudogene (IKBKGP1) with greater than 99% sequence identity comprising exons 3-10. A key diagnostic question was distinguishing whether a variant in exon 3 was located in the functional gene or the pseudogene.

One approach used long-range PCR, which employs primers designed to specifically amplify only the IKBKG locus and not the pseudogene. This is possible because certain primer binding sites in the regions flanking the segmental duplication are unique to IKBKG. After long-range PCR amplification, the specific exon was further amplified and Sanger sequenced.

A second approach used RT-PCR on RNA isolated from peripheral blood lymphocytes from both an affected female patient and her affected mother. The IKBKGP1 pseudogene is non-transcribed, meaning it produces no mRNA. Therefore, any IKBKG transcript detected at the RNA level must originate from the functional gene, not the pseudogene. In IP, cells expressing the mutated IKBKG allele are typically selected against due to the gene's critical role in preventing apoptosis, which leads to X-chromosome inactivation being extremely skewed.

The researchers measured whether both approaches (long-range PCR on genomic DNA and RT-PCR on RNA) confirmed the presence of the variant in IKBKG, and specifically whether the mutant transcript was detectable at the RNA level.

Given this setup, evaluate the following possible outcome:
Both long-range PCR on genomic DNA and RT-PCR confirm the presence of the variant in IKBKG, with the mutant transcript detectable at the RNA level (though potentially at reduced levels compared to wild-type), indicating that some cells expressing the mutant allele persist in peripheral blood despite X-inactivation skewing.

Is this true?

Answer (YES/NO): NO